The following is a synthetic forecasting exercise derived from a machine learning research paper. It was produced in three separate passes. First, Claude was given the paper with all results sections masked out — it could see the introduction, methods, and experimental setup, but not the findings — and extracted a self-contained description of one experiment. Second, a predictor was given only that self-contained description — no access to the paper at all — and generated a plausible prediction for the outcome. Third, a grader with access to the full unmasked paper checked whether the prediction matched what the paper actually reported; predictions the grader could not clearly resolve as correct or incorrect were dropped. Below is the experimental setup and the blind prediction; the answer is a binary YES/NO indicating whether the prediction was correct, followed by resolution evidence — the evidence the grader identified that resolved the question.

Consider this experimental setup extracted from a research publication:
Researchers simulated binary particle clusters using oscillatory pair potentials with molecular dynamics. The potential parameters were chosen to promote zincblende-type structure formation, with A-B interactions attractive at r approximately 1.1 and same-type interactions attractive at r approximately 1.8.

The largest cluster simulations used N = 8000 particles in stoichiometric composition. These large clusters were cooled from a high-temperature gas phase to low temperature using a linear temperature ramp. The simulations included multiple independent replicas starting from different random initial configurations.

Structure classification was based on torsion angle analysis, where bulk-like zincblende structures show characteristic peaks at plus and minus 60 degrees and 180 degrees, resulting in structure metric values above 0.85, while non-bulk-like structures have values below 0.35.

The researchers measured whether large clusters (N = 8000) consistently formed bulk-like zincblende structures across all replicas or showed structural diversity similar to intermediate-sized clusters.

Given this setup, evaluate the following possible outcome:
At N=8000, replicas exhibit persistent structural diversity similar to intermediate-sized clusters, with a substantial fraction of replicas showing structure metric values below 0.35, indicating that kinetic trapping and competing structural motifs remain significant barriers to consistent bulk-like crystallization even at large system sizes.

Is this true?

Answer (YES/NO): NO